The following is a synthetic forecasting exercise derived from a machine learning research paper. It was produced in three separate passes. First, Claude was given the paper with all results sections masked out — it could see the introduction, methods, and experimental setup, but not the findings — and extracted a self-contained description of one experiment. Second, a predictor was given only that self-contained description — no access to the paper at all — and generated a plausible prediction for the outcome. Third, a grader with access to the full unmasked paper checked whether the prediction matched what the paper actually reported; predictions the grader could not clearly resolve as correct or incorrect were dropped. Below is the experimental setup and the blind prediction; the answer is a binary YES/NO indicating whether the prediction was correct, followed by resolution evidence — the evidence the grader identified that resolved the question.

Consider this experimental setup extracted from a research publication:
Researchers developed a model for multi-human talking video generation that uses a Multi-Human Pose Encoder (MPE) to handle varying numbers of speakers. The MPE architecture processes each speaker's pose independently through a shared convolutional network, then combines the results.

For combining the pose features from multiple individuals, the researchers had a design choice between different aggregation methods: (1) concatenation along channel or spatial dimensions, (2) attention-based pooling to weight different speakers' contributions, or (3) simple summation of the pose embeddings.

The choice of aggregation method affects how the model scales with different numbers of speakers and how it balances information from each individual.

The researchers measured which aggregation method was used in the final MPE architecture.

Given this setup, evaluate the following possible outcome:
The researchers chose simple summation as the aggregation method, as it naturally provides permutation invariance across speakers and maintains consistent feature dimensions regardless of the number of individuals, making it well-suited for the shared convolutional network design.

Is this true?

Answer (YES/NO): YES